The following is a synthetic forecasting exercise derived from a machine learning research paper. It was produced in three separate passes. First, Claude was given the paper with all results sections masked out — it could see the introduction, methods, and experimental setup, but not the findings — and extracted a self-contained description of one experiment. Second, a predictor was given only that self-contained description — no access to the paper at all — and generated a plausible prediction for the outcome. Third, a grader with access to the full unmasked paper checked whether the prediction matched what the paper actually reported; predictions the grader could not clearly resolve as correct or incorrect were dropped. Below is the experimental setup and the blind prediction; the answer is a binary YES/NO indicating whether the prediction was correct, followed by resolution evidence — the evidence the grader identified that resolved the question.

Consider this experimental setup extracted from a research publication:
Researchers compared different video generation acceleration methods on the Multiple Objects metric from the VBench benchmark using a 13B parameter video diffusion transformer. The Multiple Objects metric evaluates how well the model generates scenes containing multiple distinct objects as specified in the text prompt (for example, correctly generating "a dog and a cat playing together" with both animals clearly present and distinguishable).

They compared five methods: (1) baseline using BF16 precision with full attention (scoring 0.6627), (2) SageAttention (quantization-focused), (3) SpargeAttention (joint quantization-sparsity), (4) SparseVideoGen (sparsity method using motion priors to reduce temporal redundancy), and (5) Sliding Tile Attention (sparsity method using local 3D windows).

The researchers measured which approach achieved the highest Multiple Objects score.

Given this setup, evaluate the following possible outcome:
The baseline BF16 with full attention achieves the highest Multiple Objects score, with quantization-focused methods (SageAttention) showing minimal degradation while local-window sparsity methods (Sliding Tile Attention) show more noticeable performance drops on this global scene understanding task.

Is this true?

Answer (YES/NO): NO